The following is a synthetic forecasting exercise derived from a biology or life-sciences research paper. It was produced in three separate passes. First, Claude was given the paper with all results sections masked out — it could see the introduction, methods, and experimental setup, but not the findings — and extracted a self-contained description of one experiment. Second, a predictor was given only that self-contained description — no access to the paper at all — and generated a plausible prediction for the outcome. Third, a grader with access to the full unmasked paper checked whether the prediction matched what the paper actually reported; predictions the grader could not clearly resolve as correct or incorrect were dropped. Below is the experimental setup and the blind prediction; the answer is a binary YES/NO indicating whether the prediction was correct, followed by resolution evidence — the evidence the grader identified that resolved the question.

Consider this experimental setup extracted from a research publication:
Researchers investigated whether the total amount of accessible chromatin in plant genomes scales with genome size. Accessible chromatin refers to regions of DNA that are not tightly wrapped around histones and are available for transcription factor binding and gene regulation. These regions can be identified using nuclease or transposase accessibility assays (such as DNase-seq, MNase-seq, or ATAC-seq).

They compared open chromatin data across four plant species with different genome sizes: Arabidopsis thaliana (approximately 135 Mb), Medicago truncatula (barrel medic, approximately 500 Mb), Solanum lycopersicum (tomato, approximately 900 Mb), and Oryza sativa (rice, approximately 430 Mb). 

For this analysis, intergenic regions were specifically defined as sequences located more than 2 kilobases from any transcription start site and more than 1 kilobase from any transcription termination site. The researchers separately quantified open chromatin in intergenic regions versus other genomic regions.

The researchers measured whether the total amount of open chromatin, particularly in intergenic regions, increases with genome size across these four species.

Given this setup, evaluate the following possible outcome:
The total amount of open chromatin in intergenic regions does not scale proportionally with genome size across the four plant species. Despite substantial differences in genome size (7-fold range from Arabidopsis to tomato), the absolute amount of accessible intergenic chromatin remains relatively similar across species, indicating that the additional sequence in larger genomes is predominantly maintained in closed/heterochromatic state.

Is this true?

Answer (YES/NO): NO